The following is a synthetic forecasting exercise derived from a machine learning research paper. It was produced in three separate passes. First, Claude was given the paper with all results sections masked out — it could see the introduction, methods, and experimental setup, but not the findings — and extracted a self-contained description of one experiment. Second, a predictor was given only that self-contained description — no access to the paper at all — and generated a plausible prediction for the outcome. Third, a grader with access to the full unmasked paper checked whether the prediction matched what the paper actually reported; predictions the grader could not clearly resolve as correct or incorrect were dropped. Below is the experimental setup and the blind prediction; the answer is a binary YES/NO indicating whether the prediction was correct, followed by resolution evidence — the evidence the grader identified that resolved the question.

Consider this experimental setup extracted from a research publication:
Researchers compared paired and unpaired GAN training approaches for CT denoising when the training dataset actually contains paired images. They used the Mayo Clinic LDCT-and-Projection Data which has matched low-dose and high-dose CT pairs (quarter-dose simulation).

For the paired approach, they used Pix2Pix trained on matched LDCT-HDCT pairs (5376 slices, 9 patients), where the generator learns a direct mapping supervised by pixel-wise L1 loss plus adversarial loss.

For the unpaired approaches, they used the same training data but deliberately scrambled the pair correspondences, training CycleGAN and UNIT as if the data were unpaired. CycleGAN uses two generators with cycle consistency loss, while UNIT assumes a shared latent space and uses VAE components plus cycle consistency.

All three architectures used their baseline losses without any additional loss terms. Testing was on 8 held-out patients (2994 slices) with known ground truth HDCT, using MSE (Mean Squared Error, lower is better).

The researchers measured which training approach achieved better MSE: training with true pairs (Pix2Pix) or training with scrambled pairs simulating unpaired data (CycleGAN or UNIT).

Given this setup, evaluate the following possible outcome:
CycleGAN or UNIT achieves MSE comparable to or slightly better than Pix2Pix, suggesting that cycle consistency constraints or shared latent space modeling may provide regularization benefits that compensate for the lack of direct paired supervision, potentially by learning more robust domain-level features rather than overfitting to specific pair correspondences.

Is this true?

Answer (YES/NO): YES